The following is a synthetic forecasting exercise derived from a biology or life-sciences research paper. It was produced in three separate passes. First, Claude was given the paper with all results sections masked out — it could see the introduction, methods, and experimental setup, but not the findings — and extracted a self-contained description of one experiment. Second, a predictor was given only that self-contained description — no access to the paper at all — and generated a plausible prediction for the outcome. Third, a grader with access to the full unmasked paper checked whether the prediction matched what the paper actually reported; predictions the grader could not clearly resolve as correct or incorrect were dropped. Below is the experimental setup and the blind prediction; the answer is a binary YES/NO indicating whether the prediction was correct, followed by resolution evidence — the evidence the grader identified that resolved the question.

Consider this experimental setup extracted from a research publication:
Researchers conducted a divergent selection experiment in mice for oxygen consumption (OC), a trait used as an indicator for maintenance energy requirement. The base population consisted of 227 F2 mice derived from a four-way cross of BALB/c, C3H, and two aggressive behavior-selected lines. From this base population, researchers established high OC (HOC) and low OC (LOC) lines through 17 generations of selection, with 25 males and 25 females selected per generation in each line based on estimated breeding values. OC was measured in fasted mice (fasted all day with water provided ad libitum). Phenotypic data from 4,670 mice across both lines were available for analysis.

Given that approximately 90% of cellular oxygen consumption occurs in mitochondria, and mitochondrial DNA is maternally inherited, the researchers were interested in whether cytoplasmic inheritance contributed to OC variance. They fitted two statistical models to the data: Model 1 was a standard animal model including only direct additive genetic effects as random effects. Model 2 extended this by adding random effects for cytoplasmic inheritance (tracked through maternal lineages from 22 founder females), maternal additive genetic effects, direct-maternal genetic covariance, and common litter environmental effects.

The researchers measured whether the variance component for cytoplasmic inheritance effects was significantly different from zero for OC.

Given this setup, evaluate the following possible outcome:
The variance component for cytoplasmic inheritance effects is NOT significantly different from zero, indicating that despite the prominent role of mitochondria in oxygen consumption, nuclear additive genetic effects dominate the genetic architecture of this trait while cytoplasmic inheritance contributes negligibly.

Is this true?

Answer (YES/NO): YES